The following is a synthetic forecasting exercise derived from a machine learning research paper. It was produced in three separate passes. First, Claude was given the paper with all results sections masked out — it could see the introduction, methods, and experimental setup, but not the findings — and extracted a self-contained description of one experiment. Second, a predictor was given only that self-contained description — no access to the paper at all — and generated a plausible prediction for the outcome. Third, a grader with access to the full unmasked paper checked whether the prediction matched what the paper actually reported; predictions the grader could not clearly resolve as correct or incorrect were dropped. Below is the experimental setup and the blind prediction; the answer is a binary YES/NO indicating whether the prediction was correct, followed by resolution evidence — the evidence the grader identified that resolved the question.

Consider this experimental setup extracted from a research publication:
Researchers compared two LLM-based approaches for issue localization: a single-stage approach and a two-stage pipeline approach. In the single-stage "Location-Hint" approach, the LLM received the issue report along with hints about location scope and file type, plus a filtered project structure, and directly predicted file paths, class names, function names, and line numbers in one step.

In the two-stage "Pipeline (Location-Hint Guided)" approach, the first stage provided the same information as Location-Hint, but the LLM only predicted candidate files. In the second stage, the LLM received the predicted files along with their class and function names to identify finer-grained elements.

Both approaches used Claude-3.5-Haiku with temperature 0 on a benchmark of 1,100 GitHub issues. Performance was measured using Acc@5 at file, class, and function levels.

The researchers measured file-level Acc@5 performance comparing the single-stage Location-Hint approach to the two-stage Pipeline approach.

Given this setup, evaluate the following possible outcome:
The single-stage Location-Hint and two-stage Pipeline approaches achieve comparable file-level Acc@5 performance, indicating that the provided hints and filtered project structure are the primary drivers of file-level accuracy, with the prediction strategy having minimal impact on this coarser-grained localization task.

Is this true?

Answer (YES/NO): NO